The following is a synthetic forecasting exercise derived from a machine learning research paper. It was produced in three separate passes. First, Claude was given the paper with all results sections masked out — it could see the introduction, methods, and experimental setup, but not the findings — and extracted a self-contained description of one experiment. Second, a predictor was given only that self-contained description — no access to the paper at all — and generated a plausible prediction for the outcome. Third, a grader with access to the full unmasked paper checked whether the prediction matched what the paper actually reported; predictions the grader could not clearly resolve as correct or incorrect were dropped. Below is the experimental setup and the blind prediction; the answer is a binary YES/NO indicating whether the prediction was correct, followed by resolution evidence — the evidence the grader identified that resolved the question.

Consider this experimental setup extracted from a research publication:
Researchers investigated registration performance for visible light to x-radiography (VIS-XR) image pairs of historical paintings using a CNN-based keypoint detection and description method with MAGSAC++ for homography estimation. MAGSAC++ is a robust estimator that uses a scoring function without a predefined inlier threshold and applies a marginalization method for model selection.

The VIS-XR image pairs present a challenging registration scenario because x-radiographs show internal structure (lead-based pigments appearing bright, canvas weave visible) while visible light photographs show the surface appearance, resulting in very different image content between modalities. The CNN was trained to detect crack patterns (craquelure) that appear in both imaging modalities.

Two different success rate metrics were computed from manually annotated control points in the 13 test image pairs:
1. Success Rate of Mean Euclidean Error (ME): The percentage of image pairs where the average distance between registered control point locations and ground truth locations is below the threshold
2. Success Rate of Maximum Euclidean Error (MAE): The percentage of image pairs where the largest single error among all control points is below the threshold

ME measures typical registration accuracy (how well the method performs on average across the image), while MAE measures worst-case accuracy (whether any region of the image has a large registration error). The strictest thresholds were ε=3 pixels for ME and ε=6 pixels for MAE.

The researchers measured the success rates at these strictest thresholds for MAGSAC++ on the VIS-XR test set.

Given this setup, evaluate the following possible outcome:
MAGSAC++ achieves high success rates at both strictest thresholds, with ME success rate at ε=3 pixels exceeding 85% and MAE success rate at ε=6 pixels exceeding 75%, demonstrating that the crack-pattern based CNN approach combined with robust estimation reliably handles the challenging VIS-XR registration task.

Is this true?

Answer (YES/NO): NO